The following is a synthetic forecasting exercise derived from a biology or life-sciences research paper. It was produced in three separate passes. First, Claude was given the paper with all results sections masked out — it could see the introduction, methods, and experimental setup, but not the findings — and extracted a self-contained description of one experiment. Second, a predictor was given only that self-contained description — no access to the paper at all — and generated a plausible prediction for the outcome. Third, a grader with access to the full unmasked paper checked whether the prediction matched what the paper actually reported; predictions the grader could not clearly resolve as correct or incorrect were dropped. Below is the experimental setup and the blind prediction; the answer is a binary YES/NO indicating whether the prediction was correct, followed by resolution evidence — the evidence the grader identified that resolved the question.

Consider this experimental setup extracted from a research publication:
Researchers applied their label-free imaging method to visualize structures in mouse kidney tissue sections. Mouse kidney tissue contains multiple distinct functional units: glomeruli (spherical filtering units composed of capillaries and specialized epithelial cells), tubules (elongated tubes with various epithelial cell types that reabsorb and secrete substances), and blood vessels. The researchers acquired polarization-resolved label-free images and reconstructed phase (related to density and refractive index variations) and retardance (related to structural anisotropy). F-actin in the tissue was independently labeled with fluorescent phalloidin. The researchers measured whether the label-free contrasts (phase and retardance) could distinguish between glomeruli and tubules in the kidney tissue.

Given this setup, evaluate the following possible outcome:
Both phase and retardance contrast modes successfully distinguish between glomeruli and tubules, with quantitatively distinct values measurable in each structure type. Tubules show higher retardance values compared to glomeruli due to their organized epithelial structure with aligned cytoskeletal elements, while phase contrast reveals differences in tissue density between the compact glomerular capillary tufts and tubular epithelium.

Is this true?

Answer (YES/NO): NO